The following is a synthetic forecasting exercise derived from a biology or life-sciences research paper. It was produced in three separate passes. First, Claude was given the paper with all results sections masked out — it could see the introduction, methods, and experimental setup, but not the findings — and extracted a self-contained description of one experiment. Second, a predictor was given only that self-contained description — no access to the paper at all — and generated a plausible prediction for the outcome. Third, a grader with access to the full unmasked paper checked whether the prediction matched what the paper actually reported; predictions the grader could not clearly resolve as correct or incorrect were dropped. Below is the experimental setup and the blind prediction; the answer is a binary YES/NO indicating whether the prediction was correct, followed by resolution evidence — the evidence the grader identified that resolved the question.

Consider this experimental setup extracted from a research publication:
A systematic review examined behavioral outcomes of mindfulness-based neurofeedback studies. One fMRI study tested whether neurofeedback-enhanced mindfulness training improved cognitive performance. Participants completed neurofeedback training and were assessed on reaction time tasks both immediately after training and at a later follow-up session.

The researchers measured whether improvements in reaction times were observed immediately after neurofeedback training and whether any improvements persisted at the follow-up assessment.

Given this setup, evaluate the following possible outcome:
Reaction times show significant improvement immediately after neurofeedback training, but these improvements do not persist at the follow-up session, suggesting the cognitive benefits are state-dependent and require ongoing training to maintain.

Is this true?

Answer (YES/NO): YES